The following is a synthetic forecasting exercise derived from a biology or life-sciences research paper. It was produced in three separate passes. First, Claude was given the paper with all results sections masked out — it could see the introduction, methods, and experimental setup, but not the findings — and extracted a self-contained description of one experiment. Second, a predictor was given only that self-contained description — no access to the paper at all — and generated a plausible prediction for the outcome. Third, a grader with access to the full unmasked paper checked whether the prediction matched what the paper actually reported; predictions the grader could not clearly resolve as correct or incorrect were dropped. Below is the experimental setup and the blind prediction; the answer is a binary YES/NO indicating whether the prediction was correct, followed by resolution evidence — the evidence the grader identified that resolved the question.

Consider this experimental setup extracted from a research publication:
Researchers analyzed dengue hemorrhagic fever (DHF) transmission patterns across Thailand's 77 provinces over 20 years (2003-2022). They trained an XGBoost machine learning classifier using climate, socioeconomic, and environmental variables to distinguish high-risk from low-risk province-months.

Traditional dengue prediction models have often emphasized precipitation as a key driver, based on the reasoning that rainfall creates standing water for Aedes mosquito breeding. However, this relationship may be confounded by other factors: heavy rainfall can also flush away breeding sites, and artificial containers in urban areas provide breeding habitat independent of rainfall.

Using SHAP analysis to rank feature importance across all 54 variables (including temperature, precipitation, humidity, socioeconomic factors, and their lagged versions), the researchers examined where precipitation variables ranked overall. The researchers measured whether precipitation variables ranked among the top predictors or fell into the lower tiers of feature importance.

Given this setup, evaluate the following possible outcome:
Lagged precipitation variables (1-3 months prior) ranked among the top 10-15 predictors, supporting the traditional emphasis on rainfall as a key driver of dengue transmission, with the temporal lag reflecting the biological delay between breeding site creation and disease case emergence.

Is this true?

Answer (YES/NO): NO